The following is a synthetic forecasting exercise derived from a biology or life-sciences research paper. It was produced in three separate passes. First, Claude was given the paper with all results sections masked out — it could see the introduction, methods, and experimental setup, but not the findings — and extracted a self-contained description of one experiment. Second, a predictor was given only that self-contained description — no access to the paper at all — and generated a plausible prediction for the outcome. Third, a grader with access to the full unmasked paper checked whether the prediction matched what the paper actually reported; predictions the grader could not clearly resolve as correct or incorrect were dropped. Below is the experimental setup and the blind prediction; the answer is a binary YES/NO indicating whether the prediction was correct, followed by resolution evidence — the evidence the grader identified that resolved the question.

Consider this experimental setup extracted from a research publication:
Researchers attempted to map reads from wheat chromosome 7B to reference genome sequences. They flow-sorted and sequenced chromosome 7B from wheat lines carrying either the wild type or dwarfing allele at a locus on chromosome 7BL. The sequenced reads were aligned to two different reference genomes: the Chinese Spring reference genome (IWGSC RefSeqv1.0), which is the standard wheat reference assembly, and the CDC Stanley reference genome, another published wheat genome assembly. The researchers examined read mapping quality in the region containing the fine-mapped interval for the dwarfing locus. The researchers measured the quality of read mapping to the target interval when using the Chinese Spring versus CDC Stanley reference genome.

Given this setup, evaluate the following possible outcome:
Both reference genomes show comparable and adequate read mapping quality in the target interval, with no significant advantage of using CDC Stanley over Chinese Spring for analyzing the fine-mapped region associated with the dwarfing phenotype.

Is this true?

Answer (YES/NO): NO